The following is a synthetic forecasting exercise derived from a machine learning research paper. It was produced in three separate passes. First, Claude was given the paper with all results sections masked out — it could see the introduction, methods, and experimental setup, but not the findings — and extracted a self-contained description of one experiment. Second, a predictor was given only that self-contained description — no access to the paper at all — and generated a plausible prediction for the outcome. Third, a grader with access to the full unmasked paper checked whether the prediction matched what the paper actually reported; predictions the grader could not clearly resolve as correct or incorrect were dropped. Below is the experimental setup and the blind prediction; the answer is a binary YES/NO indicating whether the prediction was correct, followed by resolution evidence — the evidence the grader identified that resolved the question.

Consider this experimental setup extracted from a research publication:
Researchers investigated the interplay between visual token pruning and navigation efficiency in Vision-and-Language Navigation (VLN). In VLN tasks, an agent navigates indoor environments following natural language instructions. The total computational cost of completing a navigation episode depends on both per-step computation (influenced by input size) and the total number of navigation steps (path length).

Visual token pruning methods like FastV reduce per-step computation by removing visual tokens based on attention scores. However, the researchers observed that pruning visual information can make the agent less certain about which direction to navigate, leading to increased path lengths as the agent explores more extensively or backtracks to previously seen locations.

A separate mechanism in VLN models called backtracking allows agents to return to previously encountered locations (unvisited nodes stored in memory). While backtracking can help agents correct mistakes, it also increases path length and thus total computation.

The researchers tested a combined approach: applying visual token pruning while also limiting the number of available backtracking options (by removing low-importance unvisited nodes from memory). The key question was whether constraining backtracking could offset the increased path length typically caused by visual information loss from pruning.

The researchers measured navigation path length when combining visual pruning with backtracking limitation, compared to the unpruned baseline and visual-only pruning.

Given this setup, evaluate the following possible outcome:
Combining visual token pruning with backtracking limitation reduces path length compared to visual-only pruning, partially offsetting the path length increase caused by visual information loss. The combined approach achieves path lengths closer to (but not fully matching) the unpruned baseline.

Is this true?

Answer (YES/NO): YES